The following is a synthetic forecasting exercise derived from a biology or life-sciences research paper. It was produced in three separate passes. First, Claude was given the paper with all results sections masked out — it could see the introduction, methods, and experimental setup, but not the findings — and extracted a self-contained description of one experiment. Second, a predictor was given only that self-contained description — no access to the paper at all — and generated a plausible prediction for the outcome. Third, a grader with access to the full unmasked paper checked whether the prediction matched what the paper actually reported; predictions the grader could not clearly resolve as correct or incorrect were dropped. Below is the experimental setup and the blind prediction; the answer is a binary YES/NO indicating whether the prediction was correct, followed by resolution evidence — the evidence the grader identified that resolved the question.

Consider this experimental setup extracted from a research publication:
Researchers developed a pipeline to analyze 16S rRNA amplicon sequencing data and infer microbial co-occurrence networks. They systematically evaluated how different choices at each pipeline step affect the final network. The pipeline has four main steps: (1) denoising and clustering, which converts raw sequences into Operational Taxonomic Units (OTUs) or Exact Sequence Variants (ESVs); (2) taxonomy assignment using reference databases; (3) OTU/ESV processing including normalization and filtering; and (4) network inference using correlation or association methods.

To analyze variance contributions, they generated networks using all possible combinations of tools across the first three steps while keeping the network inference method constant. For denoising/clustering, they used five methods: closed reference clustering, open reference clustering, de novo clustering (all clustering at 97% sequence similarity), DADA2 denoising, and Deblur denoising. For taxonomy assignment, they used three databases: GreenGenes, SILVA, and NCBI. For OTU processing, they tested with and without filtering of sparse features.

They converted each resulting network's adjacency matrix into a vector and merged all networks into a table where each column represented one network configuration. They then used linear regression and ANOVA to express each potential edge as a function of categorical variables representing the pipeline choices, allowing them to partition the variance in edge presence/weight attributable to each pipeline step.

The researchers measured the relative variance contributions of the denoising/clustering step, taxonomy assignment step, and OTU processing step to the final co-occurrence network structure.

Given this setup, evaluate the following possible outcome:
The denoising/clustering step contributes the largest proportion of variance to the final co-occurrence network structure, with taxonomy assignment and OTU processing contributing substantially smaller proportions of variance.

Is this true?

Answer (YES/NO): NO